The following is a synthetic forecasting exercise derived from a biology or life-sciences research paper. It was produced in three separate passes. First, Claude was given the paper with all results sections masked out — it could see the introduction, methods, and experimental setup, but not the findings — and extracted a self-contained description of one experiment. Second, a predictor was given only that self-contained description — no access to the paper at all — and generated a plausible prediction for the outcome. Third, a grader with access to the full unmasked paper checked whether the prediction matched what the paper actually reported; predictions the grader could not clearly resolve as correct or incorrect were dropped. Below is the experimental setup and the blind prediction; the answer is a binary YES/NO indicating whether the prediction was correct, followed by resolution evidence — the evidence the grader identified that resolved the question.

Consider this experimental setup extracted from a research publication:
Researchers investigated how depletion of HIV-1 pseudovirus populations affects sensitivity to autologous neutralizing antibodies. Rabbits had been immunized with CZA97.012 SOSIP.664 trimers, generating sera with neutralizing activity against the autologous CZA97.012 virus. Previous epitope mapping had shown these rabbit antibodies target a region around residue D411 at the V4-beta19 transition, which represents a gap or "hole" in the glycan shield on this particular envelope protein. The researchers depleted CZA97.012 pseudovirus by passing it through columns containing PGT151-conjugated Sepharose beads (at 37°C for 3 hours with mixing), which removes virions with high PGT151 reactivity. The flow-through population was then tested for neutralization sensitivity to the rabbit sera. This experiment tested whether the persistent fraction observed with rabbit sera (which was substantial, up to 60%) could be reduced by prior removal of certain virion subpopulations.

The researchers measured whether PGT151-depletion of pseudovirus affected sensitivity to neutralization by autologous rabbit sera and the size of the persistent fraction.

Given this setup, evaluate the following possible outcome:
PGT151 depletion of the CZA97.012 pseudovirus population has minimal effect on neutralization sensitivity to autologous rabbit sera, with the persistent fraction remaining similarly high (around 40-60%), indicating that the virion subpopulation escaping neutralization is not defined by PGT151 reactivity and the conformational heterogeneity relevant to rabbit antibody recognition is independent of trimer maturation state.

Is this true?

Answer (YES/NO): NO